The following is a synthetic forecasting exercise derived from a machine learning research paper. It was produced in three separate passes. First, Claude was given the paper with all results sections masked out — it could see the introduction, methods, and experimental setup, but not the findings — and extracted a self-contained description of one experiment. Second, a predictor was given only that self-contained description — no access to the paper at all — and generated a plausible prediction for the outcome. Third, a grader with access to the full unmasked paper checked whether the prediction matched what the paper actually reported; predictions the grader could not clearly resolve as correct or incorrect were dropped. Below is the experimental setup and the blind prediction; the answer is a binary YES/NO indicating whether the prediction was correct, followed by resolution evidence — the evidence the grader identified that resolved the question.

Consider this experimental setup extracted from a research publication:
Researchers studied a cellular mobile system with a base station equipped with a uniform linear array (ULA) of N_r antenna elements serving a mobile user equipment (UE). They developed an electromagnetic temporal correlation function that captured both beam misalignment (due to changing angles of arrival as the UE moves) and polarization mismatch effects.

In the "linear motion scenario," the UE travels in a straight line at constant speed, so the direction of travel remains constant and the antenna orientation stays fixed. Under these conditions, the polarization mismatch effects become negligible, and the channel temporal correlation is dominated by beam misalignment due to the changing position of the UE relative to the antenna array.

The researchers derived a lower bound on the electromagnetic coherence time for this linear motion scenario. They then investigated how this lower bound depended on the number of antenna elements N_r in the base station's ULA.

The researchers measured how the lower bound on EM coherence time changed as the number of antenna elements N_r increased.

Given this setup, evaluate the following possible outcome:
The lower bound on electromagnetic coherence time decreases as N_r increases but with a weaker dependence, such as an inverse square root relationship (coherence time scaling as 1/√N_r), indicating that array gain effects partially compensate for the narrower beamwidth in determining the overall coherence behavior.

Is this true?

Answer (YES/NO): NO